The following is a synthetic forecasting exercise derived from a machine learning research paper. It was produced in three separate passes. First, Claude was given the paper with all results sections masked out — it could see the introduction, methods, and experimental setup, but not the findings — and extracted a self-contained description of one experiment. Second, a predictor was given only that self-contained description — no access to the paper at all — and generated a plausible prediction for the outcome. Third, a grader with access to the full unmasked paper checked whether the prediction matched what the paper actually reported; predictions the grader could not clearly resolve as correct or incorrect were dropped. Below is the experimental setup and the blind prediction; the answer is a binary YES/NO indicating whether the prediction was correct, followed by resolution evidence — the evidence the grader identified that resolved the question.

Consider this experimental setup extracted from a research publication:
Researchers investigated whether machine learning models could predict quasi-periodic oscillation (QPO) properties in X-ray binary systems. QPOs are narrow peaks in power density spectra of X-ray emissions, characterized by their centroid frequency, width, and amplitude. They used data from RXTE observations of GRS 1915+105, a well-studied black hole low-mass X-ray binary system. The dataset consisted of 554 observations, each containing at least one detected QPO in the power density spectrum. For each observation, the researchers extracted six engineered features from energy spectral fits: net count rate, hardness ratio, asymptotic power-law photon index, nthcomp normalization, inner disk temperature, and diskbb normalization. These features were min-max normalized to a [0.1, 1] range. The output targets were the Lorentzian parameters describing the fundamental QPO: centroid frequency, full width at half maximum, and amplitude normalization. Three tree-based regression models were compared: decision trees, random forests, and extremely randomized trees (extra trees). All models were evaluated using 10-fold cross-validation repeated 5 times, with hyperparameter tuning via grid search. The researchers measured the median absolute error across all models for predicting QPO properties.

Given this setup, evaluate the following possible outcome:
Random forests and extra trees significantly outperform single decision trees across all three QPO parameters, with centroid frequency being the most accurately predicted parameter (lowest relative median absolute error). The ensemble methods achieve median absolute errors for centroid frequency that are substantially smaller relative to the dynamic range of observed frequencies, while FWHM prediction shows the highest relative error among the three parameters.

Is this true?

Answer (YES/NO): NO